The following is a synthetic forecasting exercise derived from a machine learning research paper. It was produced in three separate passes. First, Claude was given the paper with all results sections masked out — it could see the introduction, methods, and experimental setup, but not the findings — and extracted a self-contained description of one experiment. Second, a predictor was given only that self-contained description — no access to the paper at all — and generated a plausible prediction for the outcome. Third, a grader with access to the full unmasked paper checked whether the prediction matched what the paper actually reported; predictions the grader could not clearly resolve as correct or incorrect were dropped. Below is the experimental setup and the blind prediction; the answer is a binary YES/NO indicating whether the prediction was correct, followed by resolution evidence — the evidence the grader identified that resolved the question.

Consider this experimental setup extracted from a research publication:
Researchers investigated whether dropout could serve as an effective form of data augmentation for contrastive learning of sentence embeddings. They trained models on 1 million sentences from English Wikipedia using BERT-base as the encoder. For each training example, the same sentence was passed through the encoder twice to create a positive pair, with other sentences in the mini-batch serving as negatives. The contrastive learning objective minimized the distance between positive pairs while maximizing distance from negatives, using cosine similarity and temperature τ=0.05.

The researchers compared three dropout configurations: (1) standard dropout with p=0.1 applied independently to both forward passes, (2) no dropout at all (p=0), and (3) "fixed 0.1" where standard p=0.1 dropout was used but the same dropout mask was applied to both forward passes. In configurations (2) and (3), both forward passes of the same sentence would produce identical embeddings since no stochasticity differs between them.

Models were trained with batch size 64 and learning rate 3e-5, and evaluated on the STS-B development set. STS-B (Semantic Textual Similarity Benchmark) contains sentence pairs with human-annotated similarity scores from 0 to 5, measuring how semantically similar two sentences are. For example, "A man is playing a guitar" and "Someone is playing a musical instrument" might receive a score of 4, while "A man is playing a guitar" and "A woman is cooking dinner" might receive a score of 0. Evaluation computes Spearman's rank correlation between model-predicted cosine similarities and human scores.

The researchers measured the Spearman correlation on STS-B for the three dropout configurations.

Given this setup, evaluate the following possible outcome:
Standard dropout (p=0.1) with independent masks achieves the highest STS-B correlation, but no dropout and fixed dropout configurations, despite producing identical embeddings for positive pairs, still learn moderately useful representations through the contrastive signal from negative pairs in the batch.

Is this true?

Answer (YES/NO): NO